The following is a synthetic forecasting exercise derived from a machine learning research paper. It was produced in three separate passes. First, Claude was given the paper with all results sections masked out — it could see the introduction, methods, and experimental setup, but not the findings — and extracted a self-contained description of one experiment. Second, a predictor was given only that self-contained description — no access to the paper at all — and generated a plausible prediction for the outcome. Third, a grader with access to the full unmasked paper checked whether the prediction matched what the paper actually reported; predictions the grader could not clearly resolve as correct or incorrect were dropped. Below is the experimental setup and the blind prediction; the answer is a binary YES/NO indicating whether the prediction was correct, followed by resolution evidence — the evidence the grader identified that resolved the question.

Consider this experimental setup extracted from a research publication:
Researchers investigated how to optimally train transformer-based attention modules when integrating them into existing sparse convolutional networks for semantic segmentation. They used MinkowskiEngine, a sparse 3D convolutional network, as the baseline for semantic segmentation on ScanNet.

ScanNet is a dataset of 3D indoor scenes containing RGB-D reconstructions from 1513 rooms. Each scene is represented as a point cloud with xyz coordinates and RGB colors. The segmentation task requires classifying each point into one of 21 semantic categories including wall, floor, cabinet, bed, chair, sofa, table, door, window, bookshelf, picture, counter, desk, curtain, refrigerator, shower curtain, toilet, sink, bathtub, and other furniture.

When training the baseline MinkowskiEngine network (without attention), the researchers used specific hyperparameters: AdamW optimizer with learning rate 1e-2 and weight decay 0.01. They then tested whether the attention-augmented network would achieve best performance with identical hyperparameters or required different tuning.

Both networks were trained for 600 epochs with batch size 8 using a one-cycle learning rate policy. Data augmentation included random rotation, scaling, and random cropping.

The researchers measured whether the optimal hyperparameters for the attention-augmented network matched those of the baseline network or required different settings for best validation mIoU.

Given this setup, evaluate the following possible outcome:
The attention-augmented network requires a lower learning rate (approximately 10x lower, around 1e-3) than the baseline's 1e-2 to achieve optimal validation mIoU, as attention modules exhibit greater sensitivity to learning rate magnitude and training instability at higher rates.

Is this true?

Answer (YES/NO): YES